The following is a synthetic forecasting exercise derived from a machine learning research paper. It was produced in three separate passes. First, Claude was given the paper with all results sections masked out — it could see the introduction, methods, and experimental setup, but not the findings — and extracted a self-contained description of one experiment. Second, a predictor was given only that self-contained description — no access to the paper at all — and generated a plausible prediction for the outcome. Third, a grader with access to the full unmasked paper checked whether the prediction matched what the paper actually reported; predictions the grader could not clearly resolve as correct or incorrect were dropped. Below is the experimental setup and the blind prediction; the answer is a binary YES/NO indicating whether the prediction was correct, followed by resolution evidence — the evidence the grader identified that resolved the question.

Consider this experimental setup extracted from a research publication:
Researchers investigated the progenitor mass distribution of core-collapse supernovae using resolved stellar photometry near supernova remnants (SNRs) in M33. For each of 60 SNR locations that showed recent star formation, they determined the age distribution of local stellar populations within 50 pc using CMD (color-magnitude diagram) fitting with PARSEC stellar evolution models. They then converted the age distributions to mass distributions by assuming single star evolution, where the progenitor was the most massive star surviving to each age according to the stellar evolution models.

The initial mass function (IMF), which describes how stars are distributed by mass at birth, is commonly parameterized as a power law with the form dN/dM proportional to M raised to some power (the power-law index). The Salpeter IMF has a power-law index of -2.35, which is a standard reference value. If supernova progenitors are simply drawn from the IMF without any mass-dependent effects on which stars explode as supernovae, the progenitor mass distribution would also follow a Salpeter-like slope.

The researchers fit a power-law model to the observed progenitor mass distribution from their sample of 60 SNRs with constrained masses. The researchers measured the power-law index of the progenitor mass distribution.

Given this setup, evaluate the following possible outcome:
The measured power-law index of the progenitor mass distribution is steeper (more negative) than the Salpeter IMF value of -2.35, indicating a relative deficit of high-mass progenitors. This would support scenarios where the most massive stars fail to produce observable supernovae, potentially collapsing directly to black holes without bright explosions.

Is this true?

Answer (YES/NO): NO